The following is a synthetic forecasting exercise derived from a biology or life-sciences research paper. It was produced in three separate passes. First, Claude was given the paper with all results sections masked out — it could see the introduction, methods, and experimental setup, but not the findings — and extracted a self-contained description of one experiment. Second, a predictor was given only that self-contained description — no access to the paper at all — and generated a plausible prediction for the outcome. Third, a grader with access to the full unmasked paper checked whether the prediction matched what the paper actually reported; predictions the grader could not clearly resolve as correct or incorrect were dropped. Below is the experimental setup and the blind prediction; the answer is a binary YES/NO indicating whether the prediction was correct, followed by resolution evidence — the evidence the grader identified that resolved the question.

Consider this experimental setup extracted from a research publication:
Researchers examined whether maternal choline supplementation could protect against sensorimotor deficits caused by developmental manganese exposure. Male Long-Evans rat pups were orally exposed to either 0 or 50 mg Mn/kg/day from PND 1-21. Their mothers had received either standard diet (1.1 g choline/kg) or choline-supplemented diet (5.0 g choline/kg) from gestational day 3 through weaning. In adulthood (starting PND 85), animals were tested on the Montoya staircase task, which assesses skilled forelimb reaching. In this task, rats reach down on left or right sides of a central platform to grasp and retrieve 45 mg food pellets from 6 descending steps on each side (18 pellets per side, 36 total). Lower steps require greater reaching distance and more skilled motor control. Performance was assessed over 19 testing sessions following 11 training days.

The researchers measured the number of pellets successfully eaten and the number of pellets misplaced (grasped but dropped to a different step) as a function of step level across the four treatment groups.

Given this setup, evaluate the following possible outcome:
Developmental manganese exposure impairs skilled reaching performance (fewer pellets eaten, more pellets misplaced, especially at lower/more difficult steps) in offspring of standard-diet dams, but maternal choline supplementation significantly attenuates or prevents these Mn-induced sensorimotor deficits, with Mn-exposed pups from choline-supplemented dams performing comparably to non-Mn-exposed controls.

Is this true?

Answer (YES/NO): NO